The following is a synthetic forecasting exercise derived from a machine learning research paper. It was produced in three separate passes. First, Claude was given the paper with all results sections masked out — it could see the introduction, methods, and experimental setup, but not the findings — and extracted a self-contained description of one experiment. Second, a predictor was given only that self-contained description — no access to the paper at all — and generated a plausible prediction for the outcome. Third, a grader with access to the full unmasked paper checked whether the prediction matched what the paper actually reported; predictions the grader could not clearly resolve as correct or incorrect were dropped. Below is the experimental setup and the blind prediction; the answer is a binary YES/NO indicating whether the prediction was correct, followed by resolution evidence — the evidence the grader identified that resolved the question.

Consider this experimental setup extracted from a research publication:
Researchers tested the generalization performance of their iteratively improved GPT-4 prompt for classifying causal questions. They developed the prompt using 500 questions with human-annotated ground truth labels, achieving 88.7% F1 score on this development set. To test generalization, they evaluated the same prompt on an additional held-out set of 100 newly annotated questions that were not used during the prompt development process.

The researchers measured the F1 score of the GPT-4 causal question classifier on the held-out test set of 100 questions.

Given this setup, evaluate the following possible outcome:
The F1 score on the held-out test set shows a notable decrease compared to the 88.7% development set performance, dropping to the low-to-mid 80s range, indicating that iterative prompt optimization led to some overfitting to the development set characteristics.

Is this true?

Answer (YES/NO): NO